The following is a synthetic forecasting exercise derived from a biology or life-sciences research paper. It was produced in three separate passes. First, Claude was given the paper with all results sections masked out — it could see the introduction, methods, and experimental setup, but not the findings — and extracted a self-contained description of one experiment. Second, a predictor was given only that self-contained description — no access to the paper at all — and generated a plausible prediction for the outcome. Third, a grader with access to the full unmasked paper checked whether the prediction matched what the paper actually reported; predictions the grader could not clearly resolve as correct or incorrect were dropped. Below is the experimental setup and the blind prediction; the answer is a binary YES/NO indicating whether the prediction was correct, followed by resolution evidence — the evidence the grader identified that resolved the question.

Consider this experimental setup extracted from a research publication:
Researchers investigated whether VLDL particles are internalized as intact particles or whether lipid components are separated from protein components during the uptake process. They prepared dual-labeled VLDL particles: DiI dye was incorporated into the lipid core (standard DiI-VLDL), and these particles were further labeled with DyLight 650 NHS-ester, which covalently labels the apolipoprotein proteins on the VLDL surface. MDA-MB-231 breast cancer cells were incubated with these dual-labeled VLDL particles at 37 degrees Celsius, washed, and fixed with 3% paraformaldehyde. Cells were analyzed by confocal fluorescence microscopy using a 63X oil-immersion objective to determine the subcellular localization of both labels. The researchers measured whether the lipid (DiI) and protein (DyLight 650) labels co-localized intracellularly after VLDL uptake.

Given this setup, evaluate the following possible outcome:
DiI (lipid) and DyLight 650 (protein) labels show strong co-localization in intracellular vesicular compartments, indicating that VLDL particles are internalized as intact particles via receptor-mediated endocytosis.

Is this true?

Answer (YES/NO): YES